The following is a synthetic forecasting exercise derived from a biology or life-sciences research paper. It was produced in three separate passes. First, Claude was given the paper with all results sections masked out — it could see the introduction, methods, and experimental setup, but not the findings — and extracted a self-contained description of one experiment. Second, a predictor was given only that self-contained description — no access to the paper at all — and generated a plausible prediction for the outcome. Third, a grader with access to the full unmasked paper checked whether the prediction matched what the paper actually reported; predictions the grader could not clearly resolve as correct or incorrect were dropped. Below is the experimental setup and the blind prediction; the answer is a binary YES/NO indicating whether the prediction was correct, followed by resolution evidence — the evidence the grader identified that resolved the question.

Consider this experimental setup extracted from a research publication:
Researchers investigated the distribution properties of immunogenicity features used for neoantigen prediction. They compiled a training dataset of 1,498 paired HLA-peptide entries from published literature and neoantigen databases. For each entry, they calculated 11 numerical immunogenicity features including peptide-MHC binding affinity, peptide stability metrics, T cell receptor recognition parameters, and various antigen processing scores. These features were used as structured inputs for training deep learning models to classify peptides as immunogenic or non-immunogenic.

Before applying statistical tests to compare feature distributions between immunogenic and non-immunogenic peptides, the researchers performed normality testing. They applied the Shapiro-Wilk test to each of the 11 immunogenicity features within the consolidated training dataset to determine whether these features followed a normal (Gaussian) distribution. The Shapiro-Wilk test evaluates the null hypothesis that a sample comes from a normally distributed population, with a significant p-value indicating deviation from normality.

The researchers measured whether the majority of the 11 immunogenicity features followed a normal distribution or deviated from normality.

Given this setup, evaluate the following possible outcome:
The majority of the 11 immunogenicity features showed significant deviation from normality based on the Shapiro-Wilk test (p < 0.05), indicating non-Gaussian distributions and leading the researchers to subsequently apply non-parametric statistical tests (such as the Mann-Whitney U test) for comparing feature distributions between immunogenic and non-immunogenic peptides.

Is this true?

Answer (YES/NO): YES